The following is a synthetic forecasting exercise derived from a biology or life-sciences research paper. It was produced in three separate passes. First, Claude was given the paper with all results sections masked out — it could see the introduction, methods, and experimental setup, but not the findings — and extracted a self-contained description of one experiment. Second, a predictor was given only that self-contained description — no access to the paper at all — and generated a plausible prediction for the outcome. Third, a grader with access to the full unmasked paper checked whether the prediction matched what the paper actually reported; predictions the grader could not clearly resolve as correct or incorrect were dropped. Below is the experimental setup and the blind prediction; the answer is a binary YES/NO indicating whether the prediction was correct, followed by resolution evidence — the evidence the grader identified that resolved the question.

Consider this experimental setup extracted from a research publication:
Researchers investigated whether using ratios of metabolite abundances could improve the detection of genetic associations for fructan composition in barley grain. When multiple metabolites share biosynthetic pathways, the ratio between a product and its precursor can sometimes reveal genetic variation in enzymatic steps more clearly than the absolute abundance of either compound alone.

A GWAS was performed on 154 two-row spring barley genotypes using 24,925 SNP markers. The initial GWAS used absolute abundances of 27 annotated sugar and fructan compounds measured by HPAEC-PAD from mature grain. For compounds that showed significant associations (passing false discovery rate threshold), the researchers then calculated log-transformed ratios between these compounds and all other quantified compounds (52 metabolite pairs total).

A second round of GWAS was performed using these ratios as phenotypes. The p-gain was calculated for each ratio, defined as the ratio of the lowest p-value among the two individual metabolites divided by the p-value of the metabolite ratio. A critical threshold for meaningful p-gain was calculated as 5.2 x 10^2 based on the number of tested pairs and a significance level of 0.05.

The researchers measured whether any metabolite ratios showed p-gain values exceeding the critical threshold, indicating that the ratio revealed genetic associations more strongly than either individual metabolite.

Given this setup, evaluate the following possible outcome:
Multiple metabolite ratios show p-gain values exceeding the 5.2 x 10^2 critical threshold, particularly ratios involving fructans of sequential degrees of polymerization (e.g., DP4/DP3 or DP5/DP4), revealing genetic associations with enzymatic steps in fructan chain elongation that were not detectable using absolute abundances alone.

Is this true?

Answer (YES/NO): NO